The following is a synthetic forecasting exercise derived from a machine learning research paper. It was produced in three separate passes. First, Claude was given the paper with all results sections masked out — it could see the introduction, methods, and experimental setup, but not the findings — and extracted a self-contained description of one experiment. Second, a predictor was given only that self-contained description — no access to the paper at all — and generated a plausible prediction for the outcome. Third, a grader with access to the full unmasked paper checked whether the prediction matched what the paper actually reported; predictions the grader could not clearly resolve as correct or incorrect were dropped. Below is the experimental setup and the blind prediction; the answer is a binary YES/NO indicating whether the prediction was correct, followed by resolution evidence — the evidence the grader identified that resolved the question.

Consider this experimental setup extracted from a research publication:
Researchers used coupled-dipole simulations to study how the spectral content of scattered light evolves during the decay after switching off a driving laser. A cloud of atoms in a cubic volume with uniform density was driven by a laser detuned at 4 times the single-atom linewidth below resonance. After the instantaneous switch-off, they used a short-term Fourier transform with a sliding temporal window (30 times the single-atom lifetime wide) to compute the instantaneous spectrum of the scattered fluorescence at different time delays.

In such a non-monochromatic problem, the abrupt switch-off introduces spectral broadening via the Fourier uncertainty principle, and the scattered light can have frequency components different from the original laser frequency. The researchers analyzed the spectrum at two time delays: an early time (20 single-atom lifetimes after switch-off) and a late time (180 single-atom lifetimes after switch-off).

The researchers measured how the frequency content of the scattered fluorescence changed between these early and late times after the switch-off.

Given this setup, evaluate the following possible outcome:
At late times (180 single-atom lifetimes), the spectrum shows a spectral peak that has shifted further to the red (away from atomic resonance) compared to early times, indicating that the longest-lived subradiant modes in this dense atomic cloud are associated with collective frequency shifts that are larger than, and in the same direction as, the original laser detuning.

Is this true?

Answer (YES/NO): NO